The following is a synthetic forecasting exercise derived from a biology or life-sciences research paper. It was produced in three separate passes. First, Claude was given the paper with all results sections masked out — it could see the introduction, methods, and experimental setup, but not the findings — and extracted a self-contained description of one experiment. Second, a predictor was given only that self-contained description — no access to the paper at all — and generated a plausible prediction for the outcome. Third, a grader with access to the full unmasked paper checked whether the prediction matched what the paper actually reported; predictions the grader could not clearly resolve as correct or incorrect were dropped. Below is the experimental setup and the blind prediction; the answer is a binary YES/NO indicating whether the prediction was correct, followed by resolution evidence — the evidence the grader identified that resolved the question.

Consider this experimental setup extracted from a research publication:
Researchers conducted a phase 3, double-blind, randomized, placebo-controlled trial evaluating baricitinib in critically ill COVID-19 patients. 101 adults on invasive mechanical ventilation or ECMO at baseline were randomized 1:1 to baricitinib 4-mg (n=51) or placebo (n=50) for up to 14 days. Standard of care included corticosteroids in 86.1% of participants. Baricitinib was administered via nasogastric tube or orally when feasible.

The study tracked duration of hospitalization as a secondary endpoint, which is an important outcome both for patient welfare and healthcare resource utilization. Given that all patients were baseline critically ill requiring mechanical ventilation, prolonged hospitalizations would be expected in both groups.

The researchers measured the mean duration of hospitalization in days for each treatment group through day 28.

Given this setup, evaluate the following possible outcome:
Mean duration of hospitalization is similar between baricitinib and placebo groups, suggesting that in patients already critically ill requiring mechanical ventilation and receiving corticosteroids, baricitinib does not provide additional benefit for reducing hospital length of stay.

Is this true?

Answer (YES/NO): NO